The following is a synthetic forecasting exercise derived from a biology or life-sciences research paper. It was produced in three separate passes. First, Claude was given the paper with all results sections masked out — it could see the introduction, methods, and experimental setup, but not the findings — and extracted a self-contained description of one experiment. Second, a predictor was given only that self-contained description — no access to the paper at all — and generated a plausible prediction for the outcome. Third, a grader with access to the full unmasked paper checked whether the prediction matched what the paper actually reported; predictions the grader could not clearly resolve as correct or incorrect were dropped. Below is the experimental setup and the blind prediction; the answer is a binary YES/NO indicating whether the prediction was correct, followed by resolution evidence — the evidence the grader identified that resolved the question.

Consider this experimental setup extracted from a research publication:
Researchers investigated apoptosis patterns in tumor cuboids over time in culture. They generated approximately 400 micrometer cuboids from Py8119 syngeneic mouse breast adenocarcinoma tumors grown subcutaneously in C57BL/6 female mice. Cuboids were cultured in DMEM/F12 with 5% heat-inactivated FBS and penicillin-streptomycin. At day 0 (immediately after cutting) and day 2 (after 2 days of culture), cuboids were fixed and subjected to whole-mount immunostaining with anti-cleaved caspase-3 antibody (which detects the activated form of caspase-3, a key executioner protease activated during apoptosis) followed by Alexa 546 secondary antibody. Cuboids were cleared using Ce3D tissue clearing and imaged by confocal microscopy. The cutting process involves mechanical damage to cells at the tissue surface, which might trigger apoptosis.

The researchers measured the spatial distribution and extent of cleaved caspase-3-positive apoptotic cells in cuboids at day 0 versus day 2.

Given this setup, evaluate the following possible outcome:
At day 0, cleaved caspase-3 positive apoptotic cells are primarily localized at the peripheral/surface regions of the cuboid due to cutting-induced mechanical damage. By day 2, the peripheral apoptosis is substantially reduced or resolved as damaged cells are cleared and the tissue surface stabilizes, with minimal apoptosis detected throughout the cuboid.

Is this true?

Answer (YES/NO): NO